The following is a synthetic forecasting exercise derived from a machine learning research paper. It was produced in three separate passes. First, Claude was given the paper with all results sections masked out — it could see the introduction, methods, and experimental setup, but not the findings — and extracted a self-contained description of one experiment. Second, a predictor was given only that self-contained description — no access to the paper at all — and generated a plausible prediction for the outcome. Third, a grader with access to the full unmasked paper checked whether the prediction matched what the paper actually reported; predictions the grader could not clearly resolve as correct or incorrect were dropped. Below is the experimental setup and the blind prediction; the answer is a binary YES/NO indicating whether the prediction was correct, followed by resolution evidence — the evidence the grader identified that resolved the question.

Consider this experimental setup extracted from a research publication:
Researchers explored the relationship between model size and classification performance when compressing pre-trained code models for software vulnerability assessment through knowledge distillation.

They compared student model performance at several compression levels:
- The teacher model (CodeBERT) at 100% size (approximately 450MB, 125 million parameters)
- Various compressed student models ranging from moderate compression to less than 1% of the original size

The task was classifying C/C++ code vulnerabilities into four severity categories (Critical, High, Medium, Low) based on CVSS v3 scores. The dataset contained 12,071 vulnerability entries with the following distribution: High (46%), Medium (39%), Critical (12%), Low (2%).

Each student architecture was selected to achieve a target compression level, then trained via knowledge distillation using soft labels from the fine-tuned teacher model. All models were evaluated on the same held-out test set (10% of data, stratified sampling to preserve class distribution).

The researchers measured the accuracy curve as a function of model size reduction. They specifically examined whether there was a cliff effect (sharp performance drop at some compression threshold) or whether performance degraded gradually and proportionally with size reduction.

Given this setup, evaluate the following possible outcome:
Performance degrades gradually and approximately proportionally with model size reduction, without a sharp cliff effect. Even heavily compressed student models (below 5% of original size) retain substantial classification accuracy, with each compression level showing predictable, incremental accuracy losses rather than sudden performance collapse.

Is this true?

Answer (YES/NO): NO